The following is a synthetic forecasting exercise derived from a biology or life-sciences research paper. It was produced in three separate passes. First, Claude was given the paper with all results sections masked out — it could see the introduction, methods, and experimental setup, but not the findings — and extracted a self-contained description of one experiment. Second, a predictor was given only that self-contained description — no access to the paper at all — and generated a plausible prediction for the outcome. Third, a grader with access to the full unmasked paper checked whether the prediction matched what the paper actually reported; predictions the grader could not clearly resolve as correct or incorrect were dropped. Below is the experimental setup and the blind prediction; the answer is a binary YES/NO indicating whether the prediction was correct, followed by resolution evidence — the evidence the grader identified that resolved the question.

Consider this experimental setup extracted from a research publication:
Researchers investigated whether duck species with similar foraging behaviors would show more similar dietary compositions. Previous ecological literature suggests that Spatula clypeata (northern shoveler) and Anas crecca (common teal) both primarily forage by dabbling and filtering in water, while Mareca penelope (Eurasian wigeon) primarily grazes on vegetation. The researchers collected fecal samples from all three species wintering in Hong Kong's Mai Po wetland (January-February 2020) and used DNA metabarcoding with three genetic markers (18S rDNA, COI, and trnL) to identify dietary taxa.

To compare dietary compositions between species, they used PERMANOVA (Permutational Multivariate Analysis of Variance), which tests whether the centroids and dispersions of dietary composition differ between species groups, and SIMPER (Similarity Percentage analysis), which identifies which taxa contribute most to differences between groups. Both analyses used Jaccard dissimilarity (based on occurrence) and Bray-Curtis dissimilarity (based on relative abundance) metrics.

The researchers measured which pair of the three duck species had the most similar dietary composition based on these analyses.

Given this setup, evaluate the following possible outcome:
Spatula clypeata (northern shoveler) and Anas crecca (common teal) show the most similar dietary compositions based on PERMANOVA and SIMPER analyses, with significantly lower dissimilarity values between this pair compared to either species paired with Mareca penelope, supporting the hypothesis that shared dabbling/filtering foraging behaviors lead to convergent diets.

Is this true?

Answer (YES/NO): NO